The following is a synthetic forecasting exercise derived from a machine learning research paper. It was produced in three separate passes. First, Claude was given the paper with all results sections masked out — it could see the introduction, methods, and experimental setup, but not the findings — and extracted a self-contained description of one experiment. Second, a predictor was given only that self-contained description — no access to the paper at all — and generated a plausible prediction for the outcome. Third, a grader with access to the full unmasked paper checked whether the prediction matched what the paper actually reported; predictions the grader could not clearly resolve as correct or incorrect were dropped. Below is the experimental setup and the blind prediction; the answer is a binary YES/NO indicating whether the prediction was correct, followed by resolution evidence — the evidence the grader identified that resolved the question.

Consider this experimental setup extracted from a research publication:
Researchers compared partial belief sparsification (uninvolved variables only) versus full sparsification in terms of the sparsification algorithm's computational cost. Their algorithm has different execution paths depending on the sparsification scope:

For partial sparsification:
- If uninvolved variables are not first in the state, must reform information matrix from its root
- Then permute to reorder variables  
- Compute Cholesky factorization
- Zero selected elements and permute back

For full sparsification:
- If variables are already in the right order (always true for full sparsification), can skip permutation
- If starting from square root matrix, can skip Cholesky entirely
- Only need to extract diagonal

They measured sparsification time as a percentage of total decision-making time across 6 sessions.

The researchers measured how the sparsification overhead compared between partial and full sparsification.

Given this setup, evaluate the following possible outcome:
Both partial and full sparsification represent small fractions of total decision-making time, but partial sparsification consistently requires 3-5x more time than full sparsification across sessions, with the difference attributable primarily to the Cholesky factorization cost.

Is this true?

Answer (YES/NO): NO